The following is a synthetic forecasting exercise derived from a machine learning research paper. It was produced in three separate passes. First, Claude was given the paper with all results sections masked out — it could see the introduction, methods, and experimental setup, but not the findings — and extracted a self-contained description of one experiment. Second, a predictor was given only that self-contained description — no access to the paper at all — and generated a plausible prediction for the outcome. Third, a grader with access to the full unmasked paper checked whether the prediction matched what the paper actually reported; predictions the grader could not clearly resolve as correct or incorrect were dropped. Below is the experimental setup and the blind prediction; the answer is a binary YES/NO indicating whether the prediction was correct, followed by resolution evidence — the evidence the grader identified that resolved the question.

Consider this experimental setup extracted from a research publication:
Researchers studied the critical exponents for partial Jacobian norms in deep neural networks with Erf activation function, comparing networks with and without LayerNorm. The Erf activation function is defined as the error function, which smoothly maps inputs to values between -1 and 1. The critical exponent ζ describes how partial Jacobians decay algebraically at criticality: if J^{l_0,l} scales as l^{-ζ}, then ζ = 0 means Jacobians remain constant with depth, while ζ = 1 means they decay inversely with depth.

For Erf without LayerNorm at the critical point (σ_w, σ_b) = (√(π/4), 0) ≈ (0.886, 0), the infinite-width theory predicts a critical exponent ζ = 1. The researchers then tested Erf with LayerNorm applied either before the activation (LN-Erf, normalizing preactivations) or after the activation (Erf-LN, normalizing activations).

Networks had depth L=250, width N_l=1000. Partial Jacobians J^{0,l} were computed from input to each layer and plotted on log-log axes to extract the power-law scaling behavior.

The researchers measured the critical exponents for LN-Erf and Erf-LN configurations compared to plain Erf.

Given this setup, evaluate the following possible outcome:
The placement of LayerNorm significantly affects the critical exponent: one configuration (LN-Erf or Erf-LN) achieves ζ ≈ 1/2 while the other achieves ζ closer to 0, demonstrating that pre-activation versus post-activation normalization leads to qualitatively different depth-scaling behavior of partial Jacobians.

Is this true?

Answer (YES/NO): NO